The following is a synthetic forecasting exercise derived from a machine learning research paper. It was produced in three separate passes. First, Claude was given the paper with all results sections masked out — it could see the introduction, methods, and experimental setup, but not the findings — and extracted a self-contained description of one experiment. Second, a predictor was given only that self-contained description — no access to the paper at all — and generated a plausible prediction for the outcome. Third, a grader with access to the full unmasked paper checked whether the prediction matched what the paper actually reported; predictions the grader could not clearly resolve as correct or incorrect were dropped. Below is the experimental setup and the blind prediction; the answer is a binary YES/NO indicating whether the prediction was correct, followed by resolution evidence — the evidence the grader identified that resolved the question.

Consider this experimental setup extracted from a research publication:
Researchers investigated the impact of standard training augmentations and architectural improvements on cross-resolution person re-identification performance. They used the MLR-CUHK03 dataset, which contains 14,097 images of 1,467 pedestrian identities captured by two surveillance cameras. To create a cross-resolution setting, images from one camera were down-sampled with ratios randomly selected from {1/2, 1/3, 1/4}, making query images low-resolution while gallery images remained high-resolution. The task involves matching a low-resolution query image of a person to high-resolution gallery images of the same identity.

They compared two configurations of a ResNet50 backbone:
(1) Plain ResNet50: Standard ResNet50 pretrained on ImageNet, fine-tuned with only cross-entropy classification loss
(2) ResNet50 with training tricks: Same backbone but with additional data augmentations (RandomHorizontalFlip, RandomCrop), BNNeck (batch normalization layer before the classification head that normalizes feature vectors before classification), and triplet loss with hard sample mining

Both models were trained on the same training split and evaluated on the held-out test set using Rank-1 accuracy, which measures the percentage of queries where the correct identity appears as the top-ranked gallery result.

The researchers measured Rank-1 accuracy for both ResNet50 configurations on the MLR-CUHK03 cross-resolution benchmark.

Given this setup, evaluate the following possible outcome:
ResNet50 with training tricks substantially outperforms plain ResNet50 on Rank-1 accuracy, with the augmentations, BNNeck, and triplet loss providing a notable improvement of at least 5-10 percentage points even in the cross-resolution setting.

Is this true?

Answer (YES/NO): YES